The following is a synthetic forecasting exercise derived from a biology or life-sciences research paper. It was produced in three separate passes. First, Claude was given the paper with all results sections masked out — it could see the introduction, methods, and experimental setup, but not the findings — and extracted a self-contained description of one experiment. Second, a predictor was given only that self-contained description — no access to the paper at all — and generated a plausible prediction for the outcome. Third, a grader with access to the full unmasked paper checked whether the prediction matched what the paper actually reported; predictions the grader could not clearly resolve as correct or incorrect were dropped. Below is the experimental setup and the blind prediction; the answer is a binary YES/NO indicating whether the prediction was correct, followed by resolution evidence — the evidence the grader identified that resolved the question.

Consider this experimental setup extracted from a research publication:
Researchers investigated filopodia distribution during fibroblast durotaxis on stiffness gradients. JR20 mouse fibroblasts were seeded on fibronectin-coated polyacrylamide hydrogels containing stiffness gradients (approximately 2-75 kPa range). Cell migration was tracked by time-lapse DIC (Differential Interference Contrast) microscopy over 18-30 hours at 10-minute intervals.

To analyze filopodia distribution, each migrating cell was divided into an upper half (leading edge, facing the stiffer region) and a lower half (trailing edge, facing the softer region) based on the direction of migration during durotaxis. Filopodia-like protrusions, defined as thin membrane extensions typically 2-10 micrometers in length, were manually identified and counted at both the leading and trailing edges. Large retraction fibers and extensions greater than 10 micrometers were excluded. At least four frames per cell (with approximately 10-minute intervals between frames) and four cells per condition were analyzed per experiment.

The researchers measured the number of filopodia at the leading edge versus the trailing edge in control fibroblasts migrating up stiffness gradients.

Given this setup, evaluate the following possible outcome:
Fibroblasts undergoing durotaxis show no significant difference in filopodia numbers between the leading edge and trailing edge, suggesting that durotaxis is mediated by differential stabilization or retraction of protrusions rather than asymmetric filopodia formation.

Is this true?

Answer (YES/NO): NO